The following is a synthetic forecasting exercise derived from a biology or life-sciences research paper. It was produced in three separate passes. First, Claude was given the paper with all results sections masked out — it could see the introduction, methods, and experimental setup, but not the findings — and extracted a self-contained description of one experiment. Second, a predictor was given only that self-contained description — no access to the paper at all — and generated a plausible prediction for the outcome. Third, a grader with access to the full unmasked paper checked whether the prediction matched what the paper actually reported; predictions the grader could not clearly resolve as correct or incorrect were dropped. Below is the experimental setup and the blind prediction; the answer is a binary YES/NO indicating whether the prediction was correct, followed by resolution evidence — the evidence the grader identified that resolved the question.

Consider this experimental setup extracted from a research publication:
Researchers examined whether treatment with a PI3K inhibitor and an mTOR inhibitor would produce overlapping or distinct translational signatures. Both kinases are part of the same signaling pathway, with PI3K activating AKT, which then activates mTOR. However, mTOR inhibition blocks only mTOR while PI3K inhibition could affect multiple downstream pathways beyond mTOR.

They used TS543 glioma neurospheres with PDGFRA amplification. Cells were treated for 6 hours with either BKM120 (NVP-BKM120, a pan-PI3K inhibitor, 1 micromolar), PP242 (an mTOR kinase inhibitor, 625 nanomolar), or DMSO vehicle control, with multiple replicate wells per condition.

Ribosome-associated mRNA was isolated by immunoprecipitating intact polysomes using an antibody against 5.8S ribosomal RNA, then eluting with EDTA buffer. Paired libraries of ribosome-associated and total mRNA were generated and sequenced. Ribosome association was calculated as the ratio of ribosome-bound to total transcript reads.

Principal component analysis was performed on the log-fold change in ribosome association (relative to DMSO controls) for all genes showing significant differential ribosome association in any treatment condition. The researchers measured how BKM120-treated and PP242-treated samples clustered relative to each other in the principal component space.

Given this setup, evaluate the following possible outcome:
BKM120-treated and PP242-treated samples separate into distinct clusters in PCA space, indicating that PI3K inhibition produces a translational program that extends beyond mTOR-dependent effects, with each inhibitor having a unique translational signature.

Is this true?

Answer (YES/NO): NO